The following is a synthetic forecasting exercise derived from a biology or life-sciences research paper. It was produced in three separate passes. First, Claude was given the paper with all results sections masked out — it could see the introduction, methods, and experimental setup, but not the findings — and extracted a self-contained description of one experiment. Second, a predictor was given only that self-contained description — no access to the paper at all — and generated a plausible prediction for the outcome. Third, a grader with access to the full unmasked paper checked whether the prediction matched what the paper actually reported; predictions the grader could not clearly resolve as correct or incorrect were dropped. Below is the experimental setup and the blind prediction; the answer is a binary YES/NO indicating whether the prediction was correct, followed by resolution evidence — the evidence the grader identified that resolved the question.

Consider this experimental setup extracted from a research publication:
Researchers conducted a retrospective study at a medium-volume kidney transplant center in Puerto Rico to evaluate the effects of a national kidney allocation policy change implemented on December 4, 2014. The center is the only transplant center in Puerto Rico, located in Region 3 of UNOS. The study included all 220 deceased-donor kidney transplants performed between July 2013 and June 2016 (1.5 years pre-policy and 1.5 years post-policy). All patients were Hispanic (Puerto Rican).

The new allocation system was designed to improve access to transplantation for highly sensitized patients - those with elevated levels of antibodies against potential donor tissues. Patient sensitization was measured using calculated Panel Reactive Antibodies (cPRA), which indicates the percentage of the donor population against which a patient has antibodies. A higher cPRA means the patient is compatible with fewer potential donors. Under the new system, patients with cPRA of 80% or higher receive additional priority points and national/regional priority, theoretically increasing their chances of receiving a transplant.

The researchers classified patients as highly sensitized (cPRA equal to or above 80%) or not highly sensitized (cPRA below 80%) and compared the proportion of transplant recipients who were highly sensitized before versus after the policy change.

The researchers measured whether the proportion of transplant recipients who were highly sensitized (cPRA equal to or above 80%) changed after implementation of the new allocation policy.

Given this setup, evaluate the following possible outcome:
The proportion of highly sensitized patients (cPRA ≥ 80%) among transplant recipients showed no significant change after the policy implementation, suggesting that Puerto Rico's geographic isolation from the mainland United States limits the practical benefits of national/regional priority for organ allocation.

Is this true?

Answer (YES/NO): YES